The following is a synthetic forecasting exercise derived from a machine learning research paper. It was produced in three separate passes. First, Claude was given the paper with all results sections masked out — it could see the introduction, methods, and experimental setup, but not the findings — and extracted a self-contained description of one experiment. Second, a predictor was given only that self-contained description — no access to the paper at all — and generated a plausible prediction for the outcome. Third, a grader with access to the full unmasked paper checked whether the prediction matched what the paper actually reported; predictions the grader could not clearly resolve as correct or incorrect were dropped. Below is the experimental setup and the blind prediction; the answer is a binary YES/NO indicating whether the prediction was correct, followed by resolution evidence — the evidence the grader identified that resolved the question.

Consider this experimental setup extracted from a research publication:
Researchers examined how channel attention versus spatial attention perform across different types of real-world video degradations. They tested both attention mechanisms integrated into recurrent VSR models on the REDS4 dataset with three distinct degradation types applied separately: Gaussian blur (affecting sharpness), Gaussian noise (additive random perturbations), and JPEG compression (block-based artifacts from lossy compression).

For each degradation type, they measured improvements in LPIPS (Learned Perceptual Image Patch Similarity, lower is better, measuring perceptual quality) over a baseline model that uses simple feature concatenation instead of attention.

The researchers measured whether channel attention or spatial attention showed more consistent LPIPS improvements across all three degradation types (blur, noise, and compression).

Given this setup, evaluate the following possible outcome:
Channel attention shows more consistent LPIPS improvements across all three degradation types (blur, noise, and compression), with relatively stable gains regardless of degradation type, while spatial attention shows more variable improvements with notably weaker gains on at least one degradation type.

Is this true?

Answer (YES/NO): YES